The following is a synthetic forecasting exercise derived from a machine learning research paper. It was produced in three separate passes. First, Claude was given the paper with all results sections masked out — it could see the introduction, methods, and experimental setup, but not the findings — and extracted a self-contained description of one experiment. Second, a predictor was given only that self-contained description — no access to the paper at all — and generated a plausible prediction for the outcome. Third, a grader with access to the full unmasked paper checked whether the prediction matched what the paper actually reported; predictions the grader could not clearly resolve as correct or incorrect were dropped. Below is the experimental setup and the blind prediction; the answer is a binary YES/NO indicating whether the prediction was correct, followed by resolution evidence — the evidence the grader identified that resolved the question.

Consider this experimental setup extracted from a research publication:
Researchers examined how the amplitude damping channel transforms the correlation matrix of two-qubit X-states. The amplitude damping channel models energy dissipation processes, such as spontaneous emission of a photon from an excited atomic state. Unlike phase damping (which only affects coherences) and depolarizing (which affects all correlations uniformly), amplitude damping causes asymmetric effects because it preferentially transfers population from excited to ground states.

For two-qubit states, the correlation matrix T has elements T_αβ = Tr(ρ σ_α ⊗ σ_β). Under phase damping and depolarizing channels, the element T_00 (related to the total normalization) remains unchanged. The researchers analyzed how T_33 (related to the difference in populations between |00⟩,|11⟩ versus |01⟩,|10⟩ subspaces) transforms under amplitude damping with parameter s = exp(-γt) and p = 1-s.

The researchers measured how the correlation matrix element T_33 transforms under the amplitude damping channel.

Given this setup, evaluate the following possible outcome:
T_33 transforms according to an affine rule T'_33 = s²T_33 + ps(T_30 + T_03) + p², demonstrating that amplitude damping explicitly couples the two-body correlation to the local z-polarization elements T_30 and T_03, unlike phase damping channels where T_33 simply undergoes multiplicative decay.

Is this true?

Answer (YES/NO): NO